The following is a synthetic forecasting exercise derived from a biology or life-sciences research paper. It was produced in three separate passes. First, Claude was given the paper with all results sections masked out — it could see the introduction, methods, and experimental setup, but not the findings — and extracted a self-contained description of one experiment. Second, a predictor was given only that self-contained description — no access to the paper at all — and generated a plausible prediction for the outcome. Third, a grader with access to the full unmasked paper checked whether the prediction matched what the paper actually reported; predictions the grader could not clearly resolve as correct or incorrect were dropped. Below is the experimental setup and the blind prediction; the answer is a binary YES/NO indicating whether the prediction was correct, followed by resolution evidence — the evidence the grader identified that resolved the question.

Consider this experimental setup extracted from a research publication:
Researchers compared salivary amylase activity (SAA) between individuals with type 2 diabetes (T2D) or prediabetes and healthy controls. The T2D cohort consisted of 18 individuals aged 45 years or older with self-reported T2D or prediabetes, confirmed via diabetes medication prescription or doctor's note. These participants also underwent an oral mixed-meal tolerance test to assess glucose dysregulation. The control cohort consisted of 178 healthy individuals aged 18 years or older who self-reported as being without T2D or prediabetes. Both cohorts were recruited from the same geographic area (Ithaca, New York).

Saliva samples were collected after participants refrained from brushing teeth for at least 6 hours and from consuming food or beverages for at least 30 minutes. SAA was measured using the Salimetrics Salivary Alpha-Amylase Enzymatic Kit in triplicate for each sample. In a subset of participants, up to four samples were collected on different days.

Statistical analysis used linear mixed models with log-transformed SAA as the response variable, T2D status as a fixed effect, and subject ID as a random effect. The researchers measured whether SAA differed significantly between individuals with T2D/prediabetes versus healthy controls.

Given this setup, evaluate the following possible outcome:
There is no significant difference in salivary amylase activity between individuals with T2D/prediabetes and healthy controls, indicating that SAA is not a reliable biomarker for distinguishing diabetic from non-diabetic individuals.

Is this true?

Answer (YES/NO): NO